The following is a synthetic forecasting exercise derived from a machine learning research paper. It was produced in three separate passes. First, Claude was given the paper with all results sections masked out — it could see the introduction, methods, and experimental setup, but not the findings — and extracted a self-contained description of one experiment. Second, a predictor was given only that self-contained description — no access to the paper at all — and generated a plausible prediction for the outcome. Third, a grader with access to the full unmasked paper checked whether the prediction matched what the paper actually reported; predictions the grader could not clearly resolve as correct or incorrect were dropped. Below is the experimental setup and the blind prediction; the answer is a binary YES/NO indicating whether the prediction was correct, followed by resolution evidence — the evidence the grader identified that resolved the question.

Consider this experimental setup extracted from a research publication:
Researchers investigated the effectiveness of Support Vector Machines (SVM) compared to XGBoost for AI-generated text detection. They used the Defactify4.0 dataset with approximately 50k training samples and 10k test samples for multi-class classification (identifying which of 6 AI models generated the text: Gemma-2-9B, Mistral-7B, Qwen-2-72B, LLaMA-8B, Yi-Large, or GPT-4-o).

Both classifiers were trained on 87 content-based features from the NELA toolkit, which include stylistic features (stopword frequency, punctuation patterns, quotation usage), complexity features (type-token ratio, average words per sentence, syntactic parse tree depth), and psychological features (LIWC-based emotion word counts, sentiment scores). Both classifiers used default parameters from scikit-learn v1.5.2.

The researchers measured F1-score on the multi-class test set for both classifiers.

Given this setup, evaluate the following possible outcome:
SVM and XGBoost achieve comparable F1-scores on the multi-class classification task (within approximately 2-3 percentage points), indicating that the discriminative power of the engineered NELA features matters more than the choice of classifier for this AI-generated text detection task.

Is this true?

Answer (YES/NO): NO